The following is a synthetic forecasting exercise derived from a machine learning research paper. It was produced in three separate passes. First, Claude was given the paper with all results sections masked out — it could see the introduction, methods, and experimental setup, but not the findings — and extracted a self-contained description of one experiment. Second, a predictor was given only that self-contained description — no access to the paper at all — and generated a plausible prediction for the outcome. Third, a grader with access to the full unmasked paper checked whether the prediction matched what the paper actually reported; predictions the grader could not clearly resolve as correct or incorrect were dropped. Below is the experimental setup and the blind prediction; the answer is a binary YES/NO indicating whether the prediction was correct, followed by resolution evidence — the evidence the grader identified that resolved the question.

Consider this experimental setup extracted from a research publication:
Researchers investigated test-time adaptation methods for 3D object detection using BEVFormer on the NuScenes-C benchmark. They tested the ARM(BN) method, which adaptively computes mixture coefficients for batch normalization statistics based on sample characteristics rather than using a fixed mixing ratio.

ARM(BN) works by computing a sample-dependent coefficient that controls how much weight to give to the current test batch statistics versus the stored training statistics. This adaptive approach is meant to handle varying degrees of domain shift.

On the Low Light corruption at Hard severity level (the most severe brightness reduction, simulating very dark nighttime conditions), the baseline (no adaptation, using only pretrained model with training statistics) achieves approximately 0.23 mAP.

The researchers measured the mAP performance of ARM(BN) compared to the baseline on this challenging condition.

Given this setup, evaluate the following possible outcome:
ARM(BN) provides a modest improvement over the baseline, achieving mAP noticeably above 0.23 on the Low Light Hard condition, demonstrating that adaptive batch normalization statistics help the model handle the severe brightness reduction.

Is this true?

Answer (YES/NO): NO